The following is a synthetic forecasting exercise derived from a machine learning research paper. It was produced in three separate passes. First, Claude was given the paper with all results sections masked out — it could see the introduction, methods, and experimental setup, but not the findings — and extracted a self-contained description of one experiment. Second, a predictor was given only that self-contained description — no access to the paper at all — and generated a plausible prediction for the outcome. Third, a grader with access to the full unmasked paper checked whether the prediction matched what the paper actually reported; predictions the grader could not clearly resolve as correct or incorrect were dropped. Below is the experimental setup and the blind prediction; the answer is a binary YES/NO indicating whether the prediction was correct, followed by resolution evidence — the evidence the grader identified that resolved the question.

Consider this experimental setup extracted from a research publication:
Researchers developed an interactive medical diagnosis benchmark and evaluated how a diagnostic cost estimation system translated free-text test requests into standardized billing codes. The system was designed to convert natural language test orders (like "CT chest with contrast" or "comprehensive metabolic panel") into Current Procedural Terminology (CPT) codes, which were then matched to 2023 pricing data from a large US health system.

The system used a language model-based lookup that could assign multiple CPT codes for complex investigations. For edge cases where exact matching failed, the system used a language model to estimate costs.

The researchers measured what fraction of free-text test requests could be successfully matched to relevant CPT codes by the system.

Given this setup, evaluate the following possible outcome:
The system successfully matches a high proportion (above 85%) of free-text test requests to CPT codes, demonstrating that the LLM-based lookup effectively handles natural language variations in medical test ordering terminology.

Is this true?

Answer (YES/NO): YES